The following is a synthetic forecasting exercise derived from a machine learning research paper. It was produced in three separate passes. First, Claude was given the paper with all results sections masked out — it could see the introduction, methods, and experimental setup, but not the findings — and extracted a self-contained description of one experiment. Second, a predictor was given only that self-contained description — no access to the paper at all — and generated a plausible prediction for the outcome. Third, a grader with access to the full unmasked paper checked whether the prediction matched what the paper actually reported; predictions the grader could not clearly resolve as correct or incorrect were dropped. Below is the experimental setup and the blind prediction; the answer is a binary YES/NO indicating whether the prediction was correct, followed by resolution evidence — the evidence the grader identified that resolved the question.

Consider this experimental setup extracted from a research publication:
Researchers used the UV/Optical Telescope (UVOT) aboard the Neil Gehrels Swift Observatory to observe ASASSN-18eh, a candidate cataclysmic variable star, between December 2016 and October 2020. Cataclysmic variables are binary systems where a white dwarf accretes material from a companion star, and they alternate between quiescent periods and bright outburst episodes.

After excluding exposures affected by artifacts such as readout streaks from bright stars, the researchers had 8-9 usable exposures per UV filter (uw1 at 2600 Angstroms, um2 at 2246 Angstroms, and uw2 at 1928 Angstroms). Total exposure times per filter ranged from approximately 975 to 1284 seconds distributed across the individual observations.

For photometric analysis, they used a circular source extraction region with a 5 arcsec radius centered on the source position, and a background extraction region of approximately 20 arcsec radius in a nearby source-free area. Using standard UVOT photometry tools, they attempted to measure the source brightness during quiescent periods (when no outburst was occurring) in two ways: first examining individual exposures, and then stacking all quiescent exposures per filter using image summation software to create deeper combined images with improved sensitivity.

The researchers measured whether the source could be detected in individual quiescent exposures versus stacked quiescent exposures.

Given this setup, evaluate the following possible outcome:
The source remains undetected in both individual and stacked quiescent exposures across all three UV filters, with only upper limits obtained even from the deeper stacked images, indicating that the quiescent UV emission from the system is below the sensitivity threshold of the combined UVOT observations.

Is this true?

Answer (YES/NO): NO